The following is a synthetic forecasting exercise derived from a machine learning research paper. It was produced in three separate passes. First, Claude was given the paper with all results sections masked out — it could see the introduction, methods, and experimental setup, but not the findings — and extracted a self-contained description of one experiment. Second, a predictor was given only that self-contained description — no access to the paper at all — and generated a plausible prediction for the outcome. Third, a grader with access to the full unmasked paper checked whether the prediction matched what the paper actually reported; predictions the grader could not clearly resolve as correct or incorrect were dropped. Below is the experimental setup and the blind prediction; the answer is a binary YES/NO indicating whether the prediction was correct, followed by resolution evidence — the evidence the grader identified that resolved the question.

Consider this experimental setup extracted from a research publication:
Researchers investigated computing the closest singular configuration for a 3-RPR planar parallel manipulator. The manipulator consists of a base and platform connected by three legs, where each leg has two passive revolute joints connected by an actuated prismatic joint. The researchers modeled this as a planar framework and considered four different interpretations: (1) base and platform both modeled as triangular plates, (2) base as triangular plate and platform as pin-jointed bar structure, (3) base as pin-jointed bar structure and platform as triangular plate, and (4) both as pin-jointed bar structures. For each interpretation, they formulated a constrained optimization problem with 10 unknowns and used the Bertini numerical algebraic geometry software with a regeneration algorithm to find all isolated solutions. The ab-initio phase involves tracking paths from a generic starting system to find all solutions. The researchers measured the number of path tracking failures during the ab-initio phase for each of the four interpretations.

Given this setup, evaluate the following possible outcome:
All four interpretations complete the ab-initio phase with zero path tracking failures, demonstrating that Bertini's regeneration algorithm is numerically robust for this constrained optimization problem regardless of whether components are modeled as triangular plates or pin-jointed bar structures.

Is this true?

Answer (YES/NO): NO